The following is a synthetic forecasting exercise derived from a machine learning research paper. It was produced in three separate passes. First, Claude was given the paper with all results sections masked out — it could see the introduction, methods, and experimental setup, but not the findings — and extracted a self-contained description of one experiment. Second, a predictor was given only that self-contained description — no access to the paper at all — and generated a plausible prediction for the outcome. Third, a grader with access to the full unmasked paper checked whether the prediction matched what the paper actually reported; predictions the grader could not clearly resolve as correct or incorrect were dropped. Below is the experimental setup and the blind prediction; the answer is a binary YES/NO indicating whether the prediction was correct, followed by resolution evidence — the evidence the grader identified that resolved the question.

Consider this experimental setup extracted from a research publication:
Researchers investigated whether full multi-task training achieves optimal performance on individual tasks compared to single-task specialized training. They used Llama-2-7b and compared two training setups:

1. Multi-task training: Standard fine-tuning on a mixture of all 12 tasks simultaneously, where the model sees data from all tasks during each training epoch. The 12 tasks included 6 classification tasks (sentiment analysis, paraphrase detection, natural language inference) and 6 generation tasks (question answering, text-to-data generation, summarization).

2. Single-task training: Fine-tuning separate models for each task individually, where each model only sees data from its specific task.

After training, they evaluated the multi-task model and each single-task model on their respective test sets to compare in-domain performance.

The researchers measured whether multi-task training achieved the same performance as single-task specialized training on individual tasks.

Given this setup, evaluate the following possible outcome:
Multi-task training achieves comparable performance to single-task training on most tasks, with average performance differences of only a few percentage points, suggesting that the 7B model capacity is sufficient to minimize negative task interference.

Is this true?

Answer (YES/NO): NO